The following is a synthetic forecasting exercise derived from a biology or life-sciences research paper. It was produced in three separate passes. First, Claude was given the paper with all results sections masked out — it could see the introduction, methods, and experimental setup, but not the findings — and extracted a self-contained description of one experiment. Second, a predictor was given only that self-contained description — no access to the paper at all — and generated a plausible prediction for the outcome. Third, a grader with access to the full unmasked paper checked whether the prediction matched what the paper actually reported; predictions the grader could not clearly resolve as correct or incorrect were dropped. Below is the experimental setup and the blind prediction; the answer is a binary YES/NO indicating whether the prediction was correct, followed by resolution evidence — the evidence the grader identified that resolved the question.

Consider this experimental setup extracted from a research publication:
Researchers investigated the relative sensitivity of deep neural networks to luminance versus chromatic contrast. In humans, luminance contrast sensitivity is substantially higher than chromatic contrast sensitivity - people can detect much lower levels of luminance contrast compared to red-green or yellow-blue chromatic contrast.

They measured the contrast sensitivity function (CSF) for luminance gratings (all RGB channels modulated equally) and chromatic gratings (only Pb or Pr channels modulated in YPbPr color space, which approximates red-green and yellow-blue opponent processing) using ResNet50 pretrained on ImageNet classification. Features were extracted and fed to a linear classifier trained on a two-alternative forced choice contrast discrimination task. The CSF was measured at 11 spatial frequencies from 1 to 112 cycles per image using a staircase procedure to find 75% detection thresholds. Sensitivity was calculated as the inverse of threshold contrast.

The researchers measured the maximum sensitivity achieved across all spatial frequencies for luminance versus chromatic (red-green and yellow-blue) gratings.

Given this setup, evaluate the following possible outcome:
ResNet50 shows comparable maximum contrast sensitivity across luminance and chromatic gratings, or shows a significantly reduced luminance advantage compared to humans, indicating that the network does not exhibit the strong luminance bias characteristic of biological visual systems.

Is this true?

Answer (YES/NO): NO